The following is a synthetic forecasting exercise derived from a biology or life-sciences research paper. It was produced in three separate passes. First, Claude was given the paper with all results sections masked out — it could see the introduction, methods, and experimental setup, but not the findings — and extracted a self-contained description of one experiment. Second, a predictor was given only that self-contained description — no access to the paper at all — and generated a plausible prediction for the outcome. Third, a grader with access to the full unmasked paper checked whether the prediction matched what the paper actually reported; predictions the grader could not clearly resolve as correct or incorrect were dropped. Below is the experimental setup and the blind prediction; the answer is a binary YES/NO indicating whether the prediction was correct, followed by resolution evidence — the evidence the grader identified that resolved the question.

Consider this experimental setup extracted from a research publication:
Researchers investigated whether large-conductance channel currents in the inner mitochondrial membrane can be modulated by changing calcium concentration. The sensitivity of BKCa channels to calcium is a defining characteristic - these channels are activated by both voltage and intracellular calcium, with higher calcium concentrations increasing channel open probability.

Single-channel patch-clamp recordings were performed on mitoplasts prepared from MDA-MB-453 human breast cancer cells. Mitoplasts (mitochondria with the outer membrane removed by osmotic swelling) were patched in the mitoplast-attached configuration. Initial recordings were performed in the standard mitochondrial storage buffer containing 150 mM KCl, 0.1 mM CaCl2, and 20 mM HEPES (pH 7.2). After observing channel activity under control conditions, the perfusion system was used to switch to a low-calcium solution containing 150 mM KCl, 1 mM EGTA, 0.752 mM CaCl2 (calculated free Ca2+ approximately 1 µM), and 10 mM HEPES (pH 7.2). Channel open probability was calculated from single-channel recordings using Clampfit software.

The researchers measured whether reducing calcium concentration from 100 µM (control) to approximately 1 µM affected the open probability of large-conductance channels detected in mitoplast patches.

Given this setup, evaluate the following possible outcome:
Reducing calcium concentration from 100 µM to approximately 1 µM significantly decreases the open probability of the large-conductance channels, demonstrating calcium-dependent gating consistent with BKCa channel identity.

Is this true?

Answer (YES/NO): YES